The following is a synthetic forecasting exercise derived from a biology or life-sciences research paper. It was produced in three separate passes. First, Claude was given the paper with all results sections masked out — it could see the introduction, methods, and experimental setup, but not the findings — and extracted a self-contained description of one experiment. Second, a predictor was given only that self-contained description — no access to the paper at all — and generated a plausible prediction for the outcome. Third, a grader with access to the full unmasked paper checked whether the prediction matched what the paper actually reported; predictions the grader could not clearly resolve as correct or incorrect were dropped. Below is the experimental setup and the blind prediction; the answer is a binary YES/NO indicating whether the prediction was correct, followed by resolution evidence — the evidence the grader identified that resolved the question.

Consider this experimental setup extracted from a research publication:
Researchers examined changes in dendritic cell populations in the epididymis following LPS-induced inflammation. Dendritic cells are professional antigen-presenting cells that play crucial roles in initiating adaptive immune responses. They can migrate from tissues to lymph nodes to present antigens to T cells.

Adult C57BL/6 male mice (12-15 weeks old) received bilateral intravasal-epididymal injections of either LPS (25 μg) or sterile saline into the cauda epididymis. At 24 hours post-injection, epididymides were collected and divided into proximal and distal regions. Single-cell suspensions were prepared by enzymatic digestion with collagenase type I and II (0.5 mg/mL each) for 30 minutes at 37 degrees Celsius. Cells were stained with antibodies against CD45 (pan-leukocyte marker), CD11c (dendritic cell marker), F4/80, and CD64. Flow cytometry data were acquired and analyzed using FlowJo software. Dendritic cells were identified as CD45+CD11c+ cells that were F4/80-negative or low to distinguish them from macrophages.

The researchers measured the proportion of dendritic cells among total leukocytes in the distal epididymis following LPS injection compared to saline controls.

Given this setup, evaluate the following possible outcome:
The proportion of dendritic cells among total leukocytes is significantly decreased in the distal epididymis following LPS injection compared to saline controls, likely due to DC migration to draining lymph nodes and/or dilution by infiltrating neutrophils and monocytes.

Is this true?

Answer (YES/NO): YES